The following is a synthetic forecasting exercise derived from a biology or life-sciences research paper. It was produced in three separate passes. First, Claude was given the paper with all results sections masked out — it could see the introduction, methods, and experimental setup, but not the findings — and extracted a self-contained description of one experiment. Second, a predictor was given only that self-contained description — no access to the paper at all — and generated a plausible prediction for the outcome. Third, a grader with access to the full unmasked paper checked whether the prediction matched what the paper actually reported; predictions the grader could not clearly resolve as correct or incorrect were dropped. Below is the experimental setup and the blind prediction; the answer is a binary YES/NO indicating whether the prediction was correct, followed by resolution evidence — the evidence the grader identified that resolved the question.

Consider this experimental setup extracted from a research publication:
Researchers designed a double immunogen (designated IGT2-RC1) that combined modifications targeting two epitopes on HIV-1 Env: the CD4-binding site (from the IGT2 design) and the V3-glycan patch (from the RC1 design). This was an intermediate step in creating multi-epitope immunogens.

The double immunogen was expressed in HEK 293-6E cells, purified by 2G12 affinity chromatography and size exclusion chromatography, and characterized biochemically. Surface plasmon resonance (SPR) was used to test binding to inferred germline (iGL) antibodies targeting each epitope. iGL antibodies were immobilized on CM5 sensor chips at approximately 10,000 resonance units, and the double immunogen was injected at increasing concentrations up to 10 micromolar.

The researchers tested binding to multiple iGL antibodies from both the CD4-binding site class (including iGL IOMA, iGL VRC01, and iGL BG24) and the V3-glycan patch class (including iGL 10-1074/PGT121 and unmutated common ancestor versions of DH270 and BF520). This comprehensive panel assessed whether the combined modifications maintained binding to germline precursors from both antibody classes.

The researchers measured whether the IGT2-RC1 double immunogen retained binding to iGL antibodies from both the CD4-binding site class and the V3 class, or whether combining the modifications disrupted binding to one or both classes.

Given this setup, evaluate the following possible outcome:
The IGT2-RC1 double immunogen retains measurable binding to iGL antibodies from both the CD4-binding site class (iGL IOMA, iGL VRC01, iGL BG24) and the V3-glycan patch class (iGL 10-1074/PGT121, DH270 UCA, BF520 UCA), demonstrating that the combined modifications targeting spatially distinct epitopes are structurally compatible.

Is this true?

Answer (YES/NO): YES